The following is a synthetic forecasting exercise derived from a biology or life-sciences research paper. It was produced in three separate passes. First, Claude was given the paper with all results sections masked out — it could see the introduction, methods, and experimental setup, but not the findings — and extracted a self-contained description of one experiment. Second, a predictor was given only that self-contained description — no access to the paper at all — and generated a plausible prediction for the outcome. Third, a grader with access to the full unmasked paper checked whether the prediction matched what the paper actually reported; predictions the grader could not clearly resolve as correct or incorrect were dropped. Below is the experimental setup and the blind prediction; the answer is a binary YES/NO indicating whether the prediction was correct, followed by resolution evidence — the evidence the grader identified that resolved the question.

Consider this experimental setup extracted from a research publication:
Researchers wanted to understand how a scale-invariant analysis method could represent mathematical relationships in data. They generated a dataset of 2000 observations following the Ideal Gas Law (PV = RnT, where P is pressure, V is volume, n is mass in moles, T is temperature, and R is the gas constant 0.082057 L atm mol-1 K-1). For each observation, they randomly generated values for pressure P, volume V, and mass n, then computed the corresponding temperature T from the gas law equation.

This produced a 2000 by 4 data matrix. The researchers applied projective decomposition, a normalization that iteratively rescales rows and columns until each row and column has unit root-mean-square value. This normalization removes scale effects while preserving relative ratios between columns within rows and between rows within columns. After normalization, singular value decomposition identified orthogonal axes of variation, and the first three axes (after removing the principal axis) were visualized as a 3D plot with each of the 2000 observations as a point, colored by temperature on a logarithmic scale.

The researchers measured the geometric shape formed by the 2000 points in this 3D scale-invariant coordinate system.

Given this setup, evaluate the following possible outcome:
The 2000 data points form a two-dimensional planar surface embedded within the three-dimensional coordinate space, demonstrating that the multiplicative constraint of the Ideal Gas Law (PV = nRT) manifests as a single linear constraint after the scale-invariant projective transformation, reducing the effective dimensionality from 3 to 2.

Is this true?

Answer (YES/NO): NO